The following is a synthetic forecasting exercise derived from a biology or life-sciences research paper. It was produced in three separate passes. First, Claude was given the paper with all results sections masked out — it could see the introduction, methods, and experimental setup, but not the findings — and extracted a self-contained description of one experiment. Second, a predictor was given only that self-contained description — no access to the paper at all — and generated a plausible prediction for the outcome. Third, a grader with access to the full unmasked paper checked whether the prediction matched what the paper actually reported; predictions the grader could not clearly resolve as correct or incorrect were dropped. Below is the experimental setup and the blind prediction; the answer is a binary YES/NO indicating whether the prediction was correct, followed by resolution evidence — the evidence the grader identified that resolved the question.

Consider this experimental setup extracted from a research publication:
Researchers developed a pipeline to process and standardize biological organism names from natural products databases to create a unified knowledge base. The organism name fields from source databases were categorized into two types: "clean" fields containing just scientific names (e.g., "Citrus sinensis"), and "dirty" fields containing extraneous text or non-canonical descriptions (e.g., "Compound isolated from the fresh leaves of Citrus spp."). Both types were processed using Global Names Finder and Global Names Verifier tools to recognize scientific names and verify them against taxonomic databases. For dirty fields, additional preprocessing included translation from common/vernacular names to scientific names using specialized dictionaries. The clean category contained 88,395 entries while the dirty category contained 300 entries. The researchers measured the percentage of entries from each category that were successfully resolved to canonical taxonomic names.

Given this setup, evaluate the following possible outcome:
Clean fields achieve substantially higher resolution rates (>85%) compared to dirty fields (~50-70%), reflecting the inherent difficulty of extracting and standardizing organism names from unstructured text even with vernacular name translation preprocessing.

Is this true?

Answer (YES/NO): NO